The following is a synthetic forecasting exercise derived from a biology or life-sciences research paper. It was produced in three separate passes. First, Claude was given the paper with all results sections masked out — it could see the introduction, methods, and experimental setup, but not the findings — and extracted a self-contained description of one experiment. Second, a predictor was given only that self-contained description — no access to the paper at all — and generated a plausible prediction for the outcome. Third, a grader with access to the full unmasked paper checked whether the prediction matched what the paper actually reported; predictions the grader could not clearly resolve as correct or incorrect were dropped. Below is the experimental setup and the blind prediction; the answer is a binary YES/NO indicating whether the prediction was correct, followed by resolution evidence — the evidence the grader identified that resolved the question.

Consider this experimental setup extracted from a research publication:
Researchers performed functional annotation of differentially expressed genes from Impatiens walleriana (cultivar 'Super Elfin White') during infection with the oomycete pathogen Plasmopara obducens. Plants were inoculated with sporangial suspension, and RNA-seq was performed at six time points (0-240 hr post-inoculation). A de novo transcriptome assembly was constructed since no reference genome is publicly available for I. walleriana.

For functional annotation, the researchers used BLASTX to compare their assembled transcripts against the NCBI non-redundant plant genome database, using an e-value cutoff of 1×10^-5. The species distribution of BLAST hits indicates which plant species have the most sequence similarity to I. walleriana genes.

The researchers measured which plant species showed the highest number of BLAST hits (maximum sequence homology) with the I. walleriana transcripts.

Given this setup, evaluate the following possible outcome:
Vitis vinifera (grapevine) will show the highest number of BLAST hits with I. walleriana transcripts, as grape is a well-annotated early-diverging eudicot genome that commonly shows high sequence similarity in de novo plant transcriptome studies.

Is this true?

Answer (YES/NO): YES